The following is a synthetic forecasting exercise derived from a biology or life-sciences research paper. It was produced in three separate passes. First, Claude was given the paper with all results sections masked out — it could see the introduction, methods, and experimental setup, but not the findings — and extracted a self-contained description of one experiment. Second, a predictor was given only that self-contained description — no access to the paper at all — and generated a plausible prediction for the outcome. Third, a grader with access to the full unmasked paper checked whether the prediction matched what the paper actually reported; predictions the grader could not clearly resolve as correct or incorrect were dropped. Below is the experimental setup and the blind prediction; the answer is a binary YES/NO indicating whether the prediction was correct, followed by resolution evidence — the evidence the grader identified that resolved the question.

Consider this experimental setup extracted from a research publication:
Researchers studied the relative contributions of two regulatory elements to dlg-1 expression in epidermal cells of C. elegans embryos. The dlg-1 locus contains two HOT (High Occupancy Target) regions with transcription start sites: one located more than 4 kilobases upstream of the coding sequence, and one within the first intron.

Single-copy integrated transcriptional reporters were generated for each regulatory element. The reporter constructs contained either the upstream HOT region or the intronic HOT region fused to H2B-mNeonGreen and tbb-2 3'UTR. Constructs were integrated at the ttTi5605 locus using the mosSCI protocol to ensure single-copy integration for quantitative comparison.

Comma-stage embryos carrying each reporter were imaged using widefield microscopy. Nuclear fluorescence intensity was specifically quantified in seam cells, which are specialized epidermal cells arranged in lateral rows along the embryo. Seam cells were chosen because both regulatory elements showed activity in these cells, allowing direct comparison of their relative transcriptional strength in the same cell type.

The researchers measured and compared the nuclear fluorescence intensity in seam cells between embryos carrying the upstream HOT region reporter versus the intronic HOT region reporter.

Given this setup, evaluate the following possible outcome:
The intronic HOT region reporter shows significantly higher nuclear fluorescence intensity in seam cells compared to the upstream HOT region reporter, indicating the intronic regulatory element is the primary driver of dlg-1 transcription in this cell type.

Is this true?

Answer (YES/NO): NO